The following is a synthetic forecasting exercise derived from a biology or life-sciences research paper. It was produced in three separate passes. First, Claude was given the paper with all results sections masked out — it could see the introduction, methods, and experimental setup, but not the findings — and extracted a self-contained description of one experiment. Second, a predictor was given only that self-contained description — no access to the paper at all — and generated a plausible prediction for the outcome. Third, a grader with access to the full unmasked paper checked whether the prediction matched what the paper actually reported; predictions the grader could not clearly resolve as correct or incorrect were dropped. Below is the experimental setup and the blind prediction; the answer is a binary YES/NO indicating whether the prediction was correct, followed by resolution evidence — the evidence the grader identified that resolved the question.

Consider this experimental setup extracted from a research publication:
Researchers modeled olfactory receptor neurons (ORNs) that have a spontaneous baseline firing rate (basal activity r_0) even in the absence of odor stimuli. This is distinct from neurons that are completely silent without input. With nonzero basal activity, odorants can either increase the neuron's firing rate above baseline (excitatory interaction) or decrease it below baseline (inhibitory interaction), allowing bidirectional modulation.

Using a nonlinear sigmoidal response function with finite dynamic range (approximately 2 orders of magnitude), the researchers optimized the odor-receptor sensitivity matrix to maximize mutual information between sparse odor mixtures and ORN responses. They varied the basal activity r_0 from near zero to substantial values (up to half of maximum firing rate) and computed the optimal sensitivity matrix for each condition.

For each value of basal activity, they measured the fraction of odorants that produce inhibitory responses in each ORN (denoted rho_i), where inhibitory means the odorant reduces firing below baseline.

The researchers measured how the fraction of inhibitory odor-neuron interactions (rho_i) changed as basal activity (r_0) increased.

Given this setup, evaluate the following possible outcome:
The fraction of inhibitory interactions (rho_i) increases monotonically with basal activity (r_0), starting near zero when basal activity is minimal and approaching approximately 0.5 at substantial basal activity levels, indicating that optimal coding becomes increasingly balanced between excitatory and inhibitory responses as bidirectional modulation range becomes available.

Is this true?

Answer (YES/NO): NO